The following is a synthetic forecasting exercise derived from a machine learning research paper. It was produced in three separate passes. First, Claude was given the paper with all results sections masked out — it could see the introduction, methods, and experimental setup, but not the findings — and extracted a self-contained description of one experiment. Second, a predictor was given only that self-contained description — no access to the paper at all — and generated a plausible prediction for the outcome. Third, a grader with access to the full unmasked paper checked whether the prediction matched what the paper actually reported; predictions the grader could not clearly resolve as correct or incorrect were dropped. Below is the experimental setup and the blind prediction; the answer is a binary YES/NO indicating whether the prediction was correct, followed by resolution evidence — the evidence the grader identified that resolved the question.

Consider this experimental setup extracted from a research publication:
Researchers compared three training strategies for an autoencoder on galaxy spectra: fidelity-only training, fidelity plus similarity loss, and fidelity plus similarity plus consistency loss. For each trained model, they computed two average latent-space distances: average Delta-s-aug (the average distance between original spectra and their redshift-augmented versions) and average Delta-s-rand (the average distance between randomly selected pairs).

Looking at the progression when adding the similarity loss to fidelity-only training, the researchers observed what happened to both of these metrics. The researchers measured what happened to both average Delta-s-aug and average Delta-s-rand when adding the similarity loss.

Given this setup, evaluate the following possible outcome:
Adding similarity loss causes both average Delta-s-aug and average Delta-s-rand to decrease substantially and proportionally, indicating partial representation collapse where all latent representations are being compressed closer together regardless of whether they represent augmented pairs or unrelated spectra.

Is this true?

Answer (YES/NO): NO